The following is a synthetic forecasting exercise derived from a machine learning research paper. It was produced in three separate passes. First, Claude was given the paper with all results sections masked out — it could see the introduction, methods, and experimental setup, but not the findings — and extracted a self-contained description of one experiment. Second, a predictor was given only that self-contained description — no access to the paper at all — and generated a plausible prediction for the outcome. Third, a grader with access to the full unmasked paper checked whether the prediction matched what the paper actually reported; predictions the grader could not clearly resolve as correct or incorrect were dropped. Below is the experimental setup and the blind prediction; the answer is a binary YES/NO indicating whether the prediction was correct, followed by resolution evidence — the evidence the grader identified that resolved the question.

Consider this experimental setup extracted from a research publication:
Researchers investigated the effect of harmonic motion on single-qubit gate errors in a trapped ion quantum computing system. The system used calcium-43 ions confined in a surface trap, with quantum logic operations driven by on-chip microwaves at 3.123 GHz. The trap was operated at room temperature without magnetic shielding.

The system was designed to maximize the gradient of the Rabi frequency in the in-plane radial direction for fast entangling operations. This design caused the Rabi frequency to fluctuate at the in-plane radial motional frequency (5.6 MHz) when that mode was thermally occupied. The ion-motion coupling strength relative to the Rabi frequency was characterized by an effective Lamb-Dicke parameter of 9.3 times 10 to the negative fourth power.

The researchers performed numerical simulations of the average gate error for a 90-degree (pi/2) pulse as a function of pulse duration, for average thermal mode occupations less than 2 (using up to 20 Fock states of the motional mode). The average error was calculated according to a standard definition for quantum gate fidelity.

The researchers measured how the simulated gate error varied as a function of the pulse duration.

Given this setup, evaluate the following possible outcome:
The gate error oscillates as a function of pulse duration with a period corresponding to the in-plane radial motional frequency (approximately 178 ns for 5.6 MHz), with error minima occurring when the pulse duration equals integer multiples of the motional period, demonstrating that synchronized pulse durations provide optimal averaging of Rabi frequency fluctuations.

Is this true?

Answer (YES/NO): YES